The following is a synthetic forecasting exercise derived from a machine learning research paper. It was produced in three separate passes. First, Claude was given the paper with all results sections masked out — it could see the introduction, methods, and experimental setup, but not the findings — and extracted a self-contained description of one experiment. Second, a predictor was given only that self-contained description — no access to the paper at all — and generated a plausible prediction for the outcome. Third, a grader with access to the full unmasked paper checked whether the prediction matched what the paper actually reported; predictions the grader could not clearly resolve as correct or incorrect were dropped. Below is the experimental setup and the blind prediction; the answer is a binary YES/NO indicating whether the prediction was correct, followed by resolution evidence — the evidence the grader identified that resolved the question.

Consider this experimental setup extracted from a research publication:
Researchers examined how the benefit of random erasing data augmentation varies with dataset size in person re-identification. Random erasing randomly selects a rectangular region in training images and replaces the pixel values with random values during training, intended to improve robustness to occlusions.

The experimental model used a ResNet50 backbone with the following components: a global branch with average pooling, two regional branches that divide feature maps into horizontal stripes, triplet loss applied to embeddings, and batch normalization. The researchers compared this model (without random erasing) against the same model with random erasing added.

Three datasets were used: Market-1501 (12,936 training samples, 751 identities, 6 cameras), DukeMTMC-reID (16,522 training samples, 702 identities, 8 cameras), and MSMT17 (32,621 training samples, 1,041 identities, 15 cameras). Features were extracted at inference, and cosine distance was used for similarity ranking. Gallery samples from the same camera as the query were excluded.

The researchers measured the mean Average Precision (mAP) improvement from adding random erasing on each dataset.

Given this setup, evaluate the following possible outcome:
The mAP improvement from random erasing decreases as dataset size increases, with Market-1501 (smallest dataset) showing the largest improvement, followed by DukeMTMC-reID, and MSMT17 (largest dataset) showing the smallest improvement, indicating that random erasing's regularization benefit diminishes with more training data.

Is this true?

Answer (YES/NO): NO